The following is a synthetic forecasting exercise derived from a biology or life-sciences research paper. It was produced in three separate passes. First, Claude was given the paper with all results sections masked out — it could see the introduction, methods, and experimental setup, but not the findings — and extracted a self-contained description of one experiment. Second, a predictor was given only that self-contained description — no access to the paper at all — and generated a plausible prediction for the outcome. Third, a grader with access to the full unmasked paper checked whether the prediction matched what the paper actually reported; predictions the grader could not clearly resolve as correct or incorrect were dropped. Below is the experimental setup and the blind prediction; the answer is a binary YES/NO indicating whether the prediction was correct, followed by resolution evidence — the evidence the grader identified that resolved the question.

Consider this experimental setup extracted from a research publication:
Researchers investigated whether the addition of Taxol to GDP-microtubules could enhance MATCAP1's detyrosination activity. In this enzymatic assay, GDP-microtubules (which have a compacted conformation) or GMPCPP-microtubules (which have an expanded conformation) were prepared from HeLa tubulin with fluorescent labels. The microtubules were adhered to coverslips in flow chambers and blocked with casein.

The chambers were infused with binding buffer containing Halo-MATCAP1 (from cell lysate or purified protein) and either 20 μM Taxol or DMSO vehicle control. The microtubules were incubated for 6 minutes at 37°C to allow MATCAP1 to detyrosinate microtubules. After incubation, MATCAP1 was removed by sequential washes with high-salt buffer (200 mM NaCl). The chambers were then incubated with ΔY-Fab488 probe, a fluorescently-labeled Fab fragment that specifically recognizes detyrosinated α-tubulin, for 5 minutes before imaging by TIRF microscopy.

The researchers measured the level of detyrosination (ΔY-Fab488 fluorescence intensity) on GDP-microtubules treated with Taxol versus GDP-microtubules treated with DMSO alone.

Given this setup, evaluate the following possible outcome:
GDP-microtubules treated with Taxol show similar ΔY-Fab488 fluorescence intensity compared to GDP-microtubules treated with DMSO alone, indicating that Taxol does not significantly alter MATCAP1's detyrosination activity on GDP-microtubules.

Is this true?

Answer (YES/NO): NO